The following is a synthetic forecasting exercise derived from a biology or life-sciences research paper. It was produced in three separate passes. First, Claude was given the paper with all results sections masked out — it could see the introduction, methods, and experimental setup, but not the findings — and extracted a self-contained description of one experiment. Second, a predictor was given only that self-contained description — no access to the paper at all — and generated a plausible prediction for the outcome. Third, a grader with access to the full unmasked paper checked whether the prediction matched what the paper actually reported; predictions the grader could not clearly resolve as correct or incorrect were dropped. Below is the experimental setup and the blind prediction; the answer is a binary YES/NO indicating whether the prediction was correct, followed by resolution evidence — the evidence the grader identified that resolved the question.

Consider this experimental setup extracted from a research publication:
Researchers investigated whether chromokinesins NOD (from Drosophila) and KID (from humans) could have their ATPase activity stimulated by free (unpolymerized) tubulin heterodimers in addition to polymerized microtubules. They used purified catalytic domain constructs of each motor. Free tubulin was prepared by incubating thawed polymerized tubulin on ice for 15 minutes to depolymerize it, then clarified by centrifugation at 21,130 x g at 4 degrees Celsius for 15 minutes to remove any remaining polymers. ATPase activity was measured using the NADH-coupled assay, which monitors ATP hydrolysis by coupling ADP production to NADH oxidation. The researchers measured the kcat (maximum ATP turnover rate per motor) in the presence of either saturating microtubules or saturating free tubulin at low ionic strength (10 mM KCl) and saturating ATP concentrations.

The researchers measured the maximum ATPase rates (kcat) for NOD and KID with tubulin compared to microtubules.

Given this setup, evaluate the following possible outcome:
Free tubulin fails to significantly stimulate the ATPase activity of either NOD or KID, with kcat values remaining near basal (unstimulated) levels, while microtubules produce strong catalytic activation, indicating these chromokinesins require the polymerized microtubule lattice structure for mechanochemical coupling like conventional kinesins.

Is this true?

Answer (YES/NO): NO